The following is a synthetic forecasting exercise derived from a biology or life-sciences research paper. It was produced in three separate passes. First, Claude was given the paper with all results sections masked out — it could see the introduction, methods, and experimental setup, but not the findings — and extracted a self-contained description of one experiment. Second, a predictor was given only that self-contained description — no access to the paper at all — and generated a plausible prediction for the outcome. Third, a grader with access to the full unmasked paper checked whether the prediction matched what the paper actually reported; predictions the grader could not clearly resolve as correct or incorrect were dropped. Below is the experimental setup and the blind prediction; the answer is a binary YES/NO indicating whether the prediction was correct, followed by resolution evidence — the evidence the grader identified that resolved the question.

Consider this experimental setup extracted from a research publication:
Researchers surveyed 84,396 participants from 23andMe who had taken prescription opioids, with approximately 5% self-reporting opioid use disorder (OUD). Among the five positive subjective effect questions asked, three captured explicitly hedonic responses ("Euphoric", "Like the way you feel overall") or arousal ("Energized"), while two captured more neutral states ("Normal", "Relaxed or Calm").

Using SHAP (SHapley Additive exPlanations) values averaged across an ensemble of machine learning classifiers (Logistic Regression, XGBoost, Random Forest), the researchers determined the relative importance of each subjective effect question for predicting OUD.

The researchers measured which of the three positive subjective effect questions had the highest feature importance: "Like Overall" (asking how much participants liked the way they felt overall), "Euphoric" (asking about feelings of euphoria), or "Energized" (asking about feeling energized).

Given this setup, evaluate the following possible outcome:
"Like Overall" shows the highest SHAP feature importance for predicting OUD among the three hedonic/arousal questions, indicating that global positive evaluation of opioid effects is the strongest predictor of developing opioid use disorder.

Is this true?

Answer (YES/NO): YES